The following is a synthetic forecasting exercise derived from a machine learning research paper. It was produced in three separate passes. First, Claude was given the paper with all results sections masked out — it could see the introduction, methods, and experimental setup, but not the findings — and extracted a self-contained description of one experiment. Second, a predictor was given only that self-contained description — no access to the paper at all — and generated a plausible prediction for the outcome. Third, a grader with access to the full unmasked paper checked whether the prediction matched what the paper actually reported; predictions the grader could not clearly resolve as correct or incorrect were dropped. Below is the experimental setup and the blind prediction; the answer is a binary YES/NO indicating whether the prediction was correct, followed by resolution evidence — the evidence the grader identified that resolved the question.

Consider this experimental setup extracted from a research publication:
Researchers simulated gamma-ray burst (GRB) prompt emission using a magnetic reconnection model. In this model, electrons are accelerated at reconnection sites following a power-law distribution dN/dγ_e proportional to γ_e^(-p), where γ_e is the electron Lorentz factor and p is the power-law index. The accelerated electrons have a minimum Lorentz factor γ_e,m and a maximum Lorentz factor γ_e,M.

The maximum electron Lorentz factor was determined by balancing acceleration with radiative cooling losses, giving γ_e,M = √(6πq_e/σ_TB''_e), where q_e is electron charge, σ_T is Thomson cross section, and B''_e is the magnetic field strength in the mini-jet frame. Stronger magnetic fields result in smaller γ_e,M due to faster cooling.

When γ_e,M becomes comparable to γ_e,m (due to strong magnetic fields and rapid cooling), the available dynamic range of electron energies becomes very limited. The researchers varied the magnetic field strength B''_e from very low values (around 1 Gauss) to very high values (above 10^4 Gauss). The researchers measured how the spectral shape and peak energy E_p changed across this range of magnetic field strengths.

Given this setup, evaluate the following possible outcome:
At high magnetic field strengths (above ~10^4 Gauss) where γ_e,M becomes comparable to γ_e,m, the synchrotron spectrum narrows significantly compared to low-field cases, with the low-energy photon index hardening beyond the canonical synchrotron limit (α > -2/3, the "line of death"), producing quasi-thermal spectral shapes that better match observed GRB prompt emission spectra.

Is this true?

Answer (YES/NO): NO